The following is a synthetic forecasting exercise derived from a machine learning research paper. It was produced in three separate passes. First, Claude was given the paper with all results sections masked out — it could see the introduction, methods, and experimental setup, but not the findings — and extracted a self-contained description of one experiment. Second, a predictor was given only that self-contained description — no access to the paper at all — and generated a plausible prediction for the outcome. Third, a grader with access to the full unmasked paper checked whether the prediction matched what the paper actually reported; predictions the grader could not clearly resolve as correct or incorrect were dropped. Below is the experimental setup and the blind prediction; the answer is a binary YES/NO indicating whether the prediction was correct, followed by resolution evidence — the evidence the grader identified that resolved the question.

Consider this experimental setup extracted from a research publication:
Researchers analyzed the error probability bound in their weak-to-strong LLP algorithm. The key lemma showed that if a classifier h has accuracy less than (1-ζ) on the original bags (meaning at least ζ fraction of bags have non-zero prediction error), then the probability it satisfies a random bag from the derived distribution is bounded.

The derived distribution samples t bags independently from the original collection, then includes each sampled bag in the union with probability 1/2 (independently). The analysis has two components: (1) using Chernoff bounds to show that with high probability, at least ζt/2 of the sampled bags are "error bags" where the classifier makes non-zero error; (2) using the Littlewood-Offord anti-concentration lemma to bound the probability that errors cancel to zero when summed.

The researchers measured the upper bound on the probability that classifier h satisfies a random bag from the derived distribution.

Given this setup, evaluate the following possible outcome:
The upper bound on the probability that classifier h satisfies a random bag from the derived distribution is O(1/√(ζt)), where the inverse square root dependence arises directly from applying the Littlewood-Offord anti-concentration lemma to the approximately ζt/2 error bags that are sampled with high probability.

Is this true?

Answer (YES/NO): YES